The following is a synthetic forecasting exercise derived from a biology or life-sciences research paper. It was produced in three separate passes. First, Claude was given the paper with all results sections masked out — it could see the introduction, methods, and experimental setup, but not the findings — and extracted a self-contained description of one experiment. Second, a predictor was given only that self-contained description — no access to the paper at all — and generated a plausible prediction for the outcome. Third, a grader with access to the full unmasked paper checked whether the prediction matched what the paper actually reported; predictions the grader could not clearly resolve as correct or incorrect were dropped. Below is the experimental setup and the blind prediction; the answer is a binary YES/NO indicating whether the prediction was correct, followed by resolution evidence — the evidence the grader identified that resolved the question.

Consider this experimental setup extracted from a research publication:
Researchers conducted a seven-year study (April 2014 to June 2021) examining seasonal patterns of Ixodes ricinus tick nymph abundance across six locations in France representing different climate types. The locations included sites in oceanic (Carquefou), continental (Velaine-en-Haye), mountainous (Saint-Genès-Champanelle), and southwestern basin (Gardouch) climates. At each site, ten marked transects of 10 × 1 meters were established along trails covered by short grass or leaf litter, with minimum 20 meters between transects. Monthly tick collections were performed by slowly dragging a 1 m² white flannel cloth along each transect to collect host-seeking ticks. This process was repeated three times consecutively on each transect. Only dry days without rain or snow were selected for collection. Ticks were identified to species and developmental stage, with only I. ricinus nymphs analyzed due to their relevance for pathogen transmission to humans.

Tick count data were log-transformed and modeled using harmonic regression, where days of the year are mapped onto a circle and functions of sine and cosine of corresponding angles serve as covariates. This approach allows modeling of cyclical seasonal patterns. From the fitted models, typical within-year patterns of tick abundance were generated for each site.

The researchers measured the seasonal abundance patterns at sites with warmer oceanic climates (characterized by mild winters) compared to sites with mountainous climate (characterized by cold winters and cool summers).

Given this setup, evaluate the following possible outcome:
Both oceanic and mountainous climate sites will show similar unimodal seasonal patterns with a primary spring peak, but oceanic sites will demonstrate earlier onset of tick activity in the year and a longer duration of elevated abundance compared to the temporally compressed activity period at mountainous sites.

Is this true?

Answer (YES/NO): NO